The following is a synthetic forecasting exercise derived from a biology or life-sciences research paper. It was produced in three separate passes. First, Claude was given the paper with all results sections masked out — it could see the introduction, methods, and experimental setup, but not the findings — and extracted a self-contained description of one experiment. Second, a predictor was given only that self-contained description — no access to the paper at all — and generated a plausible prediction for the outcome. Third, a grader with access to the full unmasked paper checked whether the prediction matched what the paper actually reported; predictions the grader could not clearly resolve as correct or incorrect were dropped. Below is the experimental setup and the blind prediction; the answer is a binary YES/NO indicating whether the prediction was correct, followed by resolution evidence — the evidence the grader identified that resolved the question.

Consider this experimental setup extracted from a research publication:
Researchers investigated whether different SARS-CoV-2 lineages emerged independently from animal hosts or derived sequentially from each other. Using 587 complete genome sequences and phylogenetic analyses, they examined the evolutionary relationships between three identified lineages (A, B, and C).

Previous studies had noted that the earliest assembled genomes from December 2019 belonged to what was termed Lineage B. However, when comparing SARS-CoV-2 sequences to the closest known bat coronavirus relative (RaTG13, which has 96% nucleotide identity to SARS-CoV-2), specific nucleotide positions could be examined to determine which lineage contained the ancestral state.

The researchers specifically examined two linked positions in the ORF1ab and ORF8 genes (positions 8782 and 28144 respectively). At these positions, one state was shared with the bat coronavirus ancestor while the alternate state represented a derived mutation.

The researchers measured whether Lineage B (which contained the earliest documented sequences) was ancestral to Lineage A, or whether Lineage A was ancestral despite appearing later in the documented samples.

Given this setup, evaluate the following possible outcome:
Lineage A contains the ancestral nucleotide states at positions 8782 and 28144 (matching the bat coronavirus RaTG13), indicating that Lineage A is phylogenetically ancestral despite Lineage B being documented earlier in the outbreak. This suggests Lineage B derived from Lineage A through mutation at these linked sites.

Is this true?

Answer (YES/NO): YES